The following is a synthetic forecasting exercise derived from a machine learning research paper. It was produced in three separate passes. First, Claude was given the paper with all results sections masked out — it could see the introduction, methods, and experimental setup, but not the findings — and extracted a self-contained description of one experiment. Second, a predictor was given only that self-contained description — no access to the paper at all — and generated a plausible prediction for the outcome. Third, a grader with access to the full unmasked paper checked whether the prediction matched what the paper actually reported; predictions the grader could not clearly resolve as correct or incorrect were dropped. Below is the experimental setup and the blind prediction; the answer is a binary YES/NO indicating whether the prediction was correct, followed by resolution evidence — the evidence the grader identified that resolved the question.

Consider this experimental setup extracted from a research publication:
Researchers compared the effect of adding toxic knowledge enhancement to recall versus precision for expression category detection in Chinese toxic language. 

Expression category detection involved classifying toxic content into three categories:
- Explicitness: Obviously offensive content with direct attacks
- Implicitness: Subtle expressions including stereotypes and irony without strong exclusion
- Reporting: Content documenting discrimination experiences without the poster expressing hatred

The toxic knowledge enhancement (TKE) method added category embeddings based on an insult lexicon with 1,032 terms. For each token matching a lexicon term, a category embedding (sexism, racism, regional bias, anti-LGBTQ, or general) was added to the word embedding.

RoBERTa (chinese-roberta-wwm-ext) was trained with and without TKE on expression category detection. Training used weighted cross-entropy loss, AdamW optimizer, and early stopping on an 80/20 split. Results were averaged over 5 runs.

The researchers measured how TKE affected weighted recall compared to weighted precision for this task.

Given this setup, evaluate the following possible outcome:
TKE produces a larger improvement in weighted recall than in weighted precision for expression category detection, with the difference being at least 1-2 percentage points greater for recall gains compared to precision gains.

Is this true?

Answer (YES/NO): YES